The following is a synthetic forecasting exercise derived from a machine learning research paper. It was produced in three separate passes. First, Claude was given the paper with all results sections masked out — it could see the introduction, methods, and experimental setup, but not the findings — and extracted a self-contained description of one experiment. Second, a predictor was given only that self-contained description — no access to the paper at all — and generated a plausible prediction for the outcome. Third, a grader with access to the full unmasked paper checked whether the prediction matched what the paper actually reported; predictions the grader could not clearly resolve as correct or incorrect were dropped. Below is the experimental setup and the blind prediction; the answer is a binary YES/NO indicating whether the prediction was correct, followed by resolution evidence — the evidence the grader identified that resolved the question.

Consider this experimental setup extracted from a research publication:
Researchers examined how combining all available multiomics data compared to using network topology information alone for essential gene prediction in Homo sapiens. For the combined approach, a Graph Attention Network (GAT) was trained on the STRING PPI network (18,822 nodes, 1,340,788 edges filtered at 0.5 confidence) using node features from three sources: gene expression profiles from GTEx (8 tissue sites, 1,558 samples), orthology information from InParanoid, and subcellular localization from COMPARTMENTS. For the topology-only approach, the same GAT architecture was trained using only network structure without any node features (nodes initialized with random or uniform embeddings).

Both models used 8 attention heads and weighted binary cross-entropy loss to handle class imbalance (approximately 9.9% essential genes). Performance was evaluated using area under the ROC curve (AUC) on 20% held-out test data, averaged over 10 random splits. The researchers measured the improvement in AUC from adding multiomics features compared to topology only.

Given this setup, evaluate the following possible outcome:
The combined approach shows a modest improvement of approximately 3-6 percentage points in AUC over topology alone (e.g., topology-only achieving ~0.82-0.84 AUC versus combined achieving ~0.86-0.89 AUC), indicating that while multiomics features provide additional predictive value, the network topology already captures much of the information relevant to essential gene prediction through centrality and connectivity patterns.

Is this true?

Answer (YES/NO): NO